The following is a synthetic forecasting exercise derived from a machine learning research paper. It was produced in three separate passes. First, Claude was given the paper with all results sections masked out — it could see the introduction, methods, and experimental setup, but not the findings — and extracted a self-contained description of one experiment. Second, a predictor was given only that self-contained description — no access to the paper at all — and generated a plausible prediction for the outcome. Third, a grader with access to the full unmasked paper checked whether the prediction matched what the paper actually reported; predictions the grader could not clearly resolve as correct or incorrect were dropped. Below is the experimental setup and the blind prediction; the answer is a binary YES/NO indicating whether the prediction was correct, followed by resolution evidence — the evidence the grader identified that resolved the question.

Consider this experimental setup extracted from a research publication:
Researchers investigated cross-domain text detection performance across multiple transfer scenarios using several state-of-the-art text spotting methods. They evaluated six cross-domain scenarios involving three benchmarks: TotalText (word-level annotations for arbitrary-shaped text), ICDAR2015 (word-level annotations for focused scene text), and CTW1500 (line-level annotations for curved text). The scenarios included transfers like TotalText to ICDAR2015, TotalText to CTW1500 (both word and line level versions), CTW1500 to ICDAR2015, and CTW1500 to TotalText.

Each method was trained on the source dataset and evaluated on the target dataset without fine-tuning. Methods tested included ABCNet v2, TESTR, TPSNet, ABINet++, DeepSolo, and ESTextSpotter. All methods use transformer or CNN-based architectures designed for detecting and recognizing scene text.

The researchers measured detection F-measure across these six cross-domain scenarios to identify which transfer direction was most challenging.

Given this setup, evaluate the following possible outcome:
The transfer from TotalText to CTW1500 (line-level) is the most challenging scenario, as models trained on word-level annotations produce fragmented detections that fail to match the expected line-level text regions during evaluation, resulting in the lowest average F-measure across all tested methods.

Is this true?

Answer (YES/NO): NO